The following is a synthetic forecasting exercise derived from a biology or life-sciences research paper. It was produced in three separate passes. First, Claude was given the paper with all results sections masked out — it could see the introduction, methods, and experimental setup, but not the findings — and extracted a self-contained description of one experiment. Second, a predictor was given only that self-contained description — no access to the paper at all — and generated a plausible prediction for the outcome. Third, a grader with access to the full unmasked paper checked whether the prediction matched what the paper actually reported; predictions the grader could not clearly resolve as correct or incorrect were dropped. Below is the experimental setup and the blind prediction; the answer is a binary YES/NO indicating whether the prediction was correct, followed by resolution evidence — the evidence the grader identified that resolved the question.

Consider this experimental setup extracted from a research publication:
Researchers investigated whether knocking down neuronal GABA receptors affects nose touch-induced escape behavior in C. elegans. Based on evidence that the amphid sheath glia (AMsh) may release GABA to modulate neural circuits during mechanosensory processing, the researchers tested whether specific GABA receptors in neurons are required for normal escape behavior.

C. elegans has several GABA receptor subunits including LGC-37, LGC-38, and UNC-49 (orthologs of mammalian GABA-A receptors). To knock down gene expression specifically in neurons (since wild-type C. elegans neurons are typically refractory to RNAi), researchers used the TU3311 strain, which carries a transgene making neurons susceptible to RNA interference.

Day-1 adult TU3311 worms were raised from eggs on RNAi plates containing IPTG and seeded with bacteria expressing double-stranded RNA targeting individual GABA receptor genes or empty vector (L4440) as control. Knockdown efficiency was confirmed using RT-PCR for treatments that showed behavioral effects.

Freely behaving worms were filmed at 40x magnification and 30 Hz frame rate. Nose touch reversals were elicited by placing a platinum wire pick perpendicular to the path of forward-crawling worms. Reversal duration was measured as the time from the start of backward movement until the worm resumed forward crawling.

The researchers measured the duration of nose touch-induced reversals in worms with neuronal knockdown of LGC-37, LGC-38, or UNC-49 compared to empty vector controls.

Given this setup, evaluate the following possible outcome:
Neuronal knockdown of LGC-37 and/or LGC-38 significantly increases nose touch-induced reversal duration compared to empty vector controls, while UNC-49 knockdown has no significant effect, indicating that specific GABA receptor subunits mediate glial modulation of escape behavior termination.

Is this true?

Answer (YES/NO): NO